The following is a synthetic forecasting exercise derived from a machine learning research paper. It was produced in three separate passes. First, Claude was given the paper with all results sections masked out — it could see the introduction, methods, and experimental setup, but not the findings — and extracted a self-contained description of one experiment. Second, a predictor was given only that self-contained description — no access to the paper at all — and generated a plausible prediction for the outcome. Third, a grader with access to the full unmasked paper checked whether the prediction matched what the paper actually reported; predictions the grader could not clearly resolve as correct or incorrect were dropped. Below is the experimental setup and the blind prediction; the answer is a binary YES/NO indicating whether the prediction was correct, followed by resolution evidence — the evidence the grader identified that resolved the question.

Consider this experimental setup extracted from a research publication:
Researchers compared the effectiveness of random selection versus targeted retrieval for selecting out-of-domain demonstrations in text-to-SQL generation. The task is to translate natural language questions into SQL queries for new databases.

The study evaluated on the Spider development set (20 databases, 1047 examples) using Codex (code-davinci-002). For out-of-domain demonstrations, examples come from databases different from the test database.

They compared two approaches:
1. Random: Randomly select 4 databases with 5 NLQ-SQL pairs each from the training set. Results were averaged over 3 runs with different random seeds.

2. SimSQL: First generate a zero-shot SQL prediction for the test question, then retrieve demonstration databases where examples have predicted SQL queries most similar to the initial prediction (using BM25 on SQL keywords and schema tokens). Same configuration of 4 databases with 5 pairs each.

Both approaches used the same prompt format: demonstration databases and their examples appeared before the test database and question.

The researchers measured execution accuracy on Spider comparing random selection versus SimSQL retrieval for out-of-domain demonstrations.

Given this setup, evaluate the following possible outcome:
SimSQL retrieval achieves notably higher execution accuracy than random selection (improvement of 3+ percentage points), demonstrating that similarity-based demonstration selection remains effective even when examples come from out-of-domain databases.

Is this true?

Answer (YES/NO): YES